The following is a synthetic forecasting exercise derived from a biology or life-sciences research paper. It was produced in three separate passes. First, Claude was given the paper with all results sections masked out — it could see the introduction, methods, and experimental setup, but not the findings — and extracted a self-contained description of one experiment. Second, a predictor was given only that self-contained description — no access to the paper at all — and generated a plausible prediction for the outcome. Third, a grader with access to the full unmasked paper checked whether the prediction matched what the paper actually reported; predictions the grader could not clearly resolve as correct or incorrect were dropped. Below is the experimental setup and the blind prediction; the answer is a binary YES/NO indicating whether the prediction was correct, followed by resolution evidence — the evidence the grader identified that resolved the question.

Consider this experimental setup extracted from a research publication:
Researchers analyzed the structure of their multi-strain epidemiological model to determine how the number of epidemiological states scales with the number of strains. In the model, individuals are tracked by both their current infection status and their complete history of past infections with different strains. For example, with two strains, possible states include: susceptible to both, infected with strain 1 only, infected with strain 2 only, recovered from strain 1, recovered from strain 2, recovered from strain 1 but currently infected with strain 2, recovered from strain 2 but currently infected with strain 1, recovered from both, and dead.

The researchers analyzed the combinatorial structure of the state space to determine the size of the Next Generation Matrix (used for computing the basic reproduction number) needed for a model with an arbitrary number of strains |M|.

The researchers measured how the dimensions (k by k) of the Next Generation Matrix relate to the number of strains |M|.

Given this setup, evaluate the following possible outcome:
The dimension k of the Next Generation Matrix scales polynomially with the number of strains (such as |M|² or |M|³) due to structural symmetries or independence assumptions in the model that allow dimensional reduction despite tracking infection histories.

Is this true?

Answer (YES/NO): NO